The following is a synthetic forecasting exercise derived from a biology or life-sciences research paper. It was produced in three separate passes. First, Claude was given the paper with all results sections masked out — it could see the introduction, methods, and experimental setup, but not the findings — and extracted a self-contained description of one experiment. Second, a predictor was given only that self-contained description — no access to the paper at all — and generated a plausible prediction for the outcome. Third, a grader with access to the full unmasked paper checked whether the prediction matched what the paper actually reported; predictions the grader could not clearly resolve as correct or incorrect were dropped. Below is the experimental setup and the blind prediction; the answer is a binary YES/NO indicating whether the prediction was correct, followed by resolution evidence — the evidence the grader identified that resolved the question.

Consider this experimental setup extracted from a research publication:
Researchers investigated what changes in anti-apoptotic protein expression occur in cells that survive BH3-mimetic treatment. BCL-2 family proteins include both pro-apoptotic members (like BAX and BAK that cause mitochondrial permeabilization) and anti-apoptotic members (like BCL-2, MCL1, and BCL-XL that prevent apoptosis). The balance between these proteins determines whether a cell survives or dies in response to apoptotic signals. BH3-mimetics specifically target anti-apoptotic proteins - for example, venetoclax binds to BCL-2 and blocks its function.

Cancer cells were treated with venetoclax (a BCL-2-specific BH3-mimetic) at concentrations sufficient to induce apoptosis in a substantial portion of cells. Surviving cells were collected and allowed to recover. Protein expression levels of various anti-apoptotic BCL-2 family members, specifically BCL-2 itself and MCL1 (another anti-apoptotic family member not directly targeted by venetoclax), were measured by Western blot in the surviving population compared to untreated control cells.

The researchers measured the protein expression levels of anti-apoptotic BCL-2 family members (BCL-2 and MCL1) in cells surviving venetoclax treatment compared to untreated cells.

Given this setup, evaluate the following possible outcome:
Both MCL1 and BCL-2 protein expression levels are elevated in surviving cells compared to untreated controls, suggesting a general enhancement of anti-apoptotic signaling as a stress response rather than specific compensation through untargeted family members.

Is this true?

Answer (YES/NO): YES